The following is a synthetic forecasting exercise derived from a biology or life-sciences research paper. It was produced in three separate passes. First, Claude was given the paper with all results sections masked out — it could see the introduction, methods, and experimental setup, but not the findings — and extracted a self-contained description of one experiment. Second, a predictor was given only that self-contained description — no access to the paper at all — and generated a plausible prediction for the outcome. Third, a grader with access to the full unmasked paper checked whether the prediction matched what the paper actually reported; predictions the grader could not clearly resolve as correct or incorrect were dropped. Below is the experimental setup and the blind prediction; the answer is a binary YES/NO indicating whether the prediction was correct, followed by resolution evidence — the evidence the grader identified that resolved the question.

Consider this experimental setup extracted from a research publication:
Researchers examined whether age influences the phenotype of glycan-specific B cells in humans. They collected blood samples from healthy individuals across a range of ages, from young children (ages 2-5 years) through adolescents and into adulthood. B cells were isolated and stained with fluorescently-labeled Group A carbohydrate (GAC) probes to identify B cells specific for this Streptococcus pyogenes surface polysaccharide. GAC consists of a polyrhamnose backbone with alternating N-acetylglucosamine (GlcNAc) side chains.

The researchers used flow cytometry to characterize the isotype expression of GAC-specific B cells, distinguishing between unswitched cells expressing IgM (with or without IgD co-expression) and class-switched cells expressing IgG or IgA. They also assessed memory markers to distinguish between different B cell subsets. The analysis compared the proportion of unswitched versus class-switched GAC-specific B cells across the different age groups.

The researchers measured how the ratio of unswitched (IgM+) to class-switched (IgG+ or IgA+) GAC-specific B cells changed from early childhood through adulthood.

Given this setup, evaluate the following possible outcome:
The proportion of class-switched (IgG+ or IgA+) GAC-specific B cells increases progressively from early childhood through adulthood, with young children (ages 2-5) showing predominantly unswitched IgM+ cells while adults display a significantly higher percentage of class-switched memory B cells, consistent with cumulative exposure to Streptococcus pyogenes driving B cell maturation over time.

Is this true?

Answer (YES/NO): YES